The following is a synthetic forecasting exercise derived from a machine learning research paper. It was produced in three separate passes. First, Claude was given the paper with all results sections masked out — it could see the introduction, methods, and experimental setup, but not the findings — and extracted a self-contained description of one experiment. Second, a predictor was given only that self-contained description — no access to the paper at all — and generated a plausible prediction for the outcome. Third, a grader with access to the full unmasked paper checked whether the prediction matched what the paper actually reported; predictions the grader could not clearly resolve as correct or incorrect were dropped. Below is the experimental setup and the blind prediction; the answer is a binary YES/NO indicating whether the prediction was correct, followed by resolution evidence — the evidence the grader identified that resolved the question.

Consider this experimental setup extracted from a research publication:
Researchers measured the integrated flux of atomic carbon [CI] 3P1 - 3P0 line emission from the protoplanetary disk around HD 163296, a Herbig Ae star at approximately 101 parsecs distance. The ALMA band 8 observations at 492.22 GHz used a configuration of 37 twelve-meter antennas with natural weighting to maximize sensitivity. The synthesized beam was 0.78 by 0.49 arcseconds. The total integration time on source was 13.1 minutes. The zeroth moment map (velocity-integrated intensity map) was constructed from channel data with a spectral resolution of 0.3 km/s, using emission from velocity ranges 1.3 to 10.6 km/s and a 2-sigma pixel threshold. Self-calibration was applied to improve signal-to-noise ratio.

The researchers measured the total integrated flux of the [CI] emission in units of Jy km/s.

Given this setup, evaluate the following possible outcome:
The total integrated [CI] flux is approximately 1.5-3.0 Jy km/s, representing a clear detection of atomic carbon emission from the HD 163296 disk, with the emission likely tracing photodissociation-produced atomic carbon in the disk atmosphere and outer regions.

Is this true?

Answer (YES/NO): NO